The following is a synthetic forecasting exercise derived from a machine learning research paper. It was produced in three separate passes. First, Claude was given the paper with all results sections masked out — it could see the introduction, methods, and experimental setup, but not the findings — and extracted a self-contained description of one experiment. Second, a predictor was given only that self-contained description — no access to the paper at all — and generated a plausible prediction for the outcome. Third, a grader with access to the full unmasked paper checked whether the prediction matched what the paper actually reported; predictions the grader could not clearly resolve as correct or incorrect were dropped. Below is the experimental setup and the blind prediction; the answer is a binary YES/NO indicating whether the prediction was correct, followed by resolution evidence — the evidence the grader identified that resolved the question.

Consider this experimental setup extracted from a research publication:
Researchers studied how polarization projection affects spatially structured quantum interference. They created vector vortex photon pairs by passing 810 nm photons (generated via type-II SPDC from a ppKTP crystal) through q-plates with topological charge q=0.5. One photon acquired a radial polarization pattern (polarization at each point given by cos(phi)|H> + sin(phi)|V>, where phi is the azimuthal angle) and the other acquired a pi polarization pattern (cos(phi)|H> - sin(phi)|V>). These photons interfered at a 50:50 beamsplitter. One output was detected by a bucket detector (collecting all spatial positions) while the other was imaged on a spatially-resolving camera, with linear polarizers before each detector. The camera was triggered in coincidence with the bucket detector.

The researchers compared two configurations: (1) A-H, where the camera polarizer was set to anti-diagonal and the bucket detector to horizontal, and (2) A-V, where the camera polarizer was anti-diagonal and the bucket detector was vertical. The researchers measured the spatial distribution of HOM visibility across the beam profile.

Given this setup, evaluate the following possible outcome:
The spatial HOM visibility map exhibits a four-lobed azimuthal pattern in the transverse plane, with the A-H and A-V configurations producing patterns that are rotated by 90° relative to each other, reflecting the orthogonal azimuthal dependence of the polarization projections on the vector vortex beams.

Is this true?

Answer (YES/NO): NO